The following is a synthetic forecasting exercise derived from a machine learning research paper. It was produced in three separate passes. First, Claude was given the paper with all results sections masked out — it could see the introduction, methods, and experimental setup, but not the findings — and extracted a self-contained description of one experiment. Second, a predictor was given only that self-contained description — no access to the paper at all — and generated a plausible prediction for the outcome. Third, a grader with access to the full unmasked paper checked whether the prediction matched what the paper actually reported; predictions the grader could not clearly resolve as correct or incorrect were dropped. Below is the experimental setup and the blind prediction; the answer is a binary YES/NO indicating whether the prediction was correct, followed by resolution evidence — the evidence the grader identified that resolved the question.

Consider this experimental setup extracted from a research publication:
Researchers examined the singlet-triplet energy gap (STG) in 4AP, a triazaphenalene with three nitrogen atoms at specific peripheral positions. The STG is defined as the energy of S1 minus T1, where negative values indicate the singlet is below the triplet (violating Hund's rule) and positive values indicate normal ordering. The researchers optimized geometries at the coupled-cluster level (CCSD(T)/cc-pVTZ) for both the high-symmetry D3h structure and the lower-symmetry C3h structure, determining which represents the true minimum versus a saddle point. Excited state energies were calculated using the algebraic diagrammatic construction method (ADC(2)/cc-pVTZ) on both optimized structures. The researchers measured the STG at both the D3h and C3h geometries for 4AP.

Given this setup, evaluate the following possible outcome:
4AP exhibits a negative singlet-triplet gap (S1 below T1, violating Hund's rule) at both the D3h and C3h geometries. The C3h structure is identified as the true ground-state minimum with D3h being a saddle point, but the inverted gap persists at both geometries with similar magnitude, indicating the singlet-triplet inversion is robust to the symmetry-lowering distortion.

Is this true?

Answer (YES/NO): NO